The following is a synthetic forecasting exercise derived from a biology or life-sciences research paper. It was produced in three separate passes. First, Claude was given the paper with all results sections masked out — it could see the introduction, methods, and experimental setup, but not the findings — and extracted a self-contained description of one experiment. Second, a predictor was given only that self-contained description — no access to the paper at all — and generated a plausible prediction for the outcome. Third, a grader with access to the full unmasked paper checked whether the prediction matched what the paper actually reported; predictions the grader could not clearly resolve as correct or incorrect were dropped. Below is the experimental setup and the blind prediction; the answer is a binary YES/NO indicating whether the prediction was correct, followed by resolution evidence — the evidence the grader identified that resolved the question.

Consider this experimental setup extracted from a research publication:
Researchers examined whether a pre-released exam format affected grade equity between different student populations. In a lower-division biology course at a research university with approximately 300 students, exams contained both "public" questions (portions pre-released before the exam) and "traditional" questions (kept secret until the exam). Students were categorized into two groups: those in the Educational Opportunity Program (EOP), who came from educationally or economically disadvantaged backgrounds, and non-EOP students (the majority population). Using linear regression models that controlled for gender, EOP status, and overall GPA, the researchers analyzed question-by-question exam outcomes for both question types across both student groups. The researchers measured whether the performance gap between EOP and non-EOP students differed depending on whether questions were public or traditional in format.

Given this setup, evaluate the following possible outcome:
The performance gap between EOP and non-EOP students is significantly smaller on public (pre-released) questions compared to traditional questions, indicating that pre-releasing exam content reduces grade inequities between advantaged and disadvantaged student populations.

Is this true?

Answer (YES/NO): NO